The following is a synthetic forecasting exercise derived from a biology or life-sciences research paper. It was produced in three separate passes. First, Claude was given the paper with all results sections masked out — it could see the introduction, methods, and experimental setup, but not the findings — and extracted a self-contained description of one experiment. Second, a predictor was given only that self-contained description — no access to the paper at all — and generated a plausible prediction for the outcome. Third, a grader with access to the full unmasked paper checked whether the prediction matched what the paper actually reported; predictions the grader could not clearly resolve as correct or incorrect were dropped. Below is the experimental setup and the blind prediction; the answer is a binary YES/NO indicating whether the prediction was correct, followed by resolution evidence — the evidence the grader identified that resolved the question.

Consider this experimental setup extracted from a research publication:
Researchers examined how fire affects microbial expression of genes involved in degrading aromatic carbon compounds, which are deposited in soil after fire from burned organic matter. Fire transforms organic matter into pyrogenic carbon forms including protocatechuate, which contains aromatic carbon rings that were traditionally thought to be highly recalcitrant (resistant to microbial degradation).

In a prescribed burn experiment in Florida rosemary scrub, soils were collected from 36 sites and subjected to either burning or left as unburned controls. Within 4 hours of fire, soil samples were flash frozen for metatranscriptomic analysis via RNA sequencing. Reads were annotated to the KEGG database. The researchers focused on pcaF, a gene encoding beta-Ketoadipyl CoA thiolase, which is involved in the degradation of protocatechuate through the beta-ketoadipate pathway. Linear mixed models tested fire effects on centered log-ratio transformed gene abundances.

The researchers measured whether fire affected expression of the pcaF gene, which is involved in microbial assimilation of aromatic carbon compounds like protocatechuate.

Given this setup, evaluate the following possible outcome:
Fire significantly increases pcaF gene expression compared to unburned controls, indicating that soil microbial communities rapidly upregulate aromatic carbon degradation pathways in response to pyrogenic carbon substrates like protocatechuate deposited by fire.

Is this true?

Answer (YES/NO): YES